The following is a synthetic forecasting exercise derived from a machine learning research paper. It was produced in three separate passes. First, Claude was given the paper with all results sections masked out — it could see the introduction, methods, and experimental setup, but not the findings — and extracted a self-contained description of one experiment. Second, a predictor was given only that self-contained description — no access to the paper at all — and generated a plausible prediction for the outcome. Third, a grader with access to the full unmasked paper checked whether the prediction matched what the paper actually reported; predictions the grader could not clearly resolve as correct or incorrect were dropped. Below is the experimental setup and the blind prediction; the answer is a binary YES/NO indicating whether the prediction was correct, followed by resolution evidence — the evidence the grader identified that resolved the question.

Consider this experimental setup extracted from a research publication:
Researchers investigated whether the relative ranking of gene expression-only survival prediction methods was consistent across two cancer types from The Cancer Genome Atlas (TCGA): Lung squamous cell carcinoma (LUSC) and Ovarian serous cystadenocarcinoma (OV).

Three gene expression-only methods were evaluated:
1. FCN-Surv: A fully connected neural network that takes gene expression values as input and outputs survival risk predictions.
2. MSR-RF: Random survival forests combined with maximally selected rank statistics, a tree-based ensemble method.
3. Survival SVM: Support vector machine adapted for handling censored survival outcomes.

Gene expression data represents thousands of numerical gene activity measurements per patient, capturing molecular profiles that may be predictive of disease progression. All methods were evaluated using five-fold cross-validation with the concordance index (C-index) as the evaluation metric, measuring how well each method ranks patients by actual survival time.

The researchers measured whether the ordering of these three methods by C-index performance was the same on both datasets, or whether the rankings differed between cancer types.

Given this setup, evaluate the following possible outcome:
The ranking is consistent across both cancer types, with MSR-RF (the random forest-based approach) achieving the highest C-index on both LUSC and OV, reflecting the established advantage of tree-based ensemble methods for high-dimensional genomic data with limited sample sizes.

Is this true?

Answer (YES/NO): NO